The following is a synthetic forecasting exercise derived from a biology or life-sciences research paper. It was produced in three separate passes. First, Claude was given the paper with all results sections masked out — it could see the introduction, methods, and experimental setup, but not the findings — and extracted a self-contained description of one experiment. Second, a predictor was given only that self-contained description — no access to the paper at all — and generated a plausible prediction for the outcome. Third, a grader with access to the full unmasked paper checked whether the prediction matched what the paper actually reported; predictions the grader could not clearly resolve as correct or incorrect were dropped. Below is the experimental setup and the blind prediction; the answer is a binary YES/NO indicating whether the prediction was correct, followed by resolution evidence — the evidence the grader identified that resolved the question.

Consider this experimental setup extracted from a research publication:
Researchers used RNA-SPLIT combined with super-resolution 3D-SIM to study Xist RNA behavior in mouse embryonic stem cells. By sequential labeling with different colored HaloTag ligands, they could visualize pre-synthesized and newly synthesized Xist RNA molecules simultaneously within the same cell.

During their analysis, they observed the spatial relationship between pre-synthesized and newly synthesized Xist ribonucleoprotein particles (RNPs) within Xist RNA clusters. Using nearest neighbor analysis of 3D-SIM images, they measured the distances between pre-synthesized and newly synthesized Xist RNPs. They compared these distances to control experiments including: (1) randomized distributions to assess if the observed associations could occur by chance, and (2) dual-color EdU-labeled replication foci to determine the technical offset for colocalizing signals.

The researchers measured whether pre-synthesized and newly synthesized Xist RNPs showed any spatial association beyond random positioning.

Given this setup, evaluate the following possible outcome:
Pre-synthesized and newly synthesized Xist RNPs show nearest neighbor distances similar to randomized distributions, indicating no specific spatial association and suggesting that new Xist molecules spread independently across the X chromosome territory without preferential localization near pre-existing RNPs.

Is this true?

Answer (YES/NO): NO